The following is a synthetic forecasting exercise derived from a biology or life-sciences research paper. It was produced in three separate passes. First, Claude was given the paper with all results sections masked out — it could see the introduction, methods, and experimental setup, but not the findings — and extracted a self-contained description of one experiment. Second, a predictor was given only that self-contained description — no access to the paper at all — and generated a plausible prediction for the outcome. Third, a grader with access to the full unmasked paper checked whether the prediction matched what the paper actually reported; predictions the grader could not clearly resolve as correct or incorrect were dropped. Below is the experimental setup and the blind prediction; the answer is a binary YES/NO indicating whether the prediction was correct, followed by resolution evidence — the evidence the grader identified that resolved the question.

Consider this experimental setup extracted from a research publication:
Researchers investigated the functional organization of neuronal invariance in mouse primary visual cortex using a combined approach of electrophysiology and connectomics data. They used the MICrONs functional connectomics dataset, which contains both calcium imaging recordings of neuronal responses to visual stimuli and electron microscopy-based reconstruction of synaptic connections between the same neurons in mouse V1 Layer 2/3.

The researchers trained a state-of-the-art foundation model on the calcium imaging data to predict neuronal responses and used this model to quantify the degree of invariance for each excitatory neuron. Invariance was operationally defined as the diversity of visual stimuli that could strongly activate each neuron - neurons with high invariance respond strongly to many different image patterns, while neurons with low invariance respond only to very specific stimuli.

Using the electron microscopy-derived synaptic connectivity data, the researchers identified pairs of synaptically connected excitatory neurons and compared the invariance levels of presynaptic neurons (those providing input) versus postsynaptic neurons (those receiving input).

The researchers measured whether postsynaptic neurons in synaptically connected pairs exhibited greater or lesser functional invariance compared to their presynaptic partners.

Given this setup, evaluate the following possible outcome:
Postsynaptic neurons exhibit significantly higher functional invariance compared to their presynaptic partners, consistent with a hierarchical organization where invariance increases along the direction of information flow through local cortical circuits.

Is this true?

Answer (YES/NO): YES